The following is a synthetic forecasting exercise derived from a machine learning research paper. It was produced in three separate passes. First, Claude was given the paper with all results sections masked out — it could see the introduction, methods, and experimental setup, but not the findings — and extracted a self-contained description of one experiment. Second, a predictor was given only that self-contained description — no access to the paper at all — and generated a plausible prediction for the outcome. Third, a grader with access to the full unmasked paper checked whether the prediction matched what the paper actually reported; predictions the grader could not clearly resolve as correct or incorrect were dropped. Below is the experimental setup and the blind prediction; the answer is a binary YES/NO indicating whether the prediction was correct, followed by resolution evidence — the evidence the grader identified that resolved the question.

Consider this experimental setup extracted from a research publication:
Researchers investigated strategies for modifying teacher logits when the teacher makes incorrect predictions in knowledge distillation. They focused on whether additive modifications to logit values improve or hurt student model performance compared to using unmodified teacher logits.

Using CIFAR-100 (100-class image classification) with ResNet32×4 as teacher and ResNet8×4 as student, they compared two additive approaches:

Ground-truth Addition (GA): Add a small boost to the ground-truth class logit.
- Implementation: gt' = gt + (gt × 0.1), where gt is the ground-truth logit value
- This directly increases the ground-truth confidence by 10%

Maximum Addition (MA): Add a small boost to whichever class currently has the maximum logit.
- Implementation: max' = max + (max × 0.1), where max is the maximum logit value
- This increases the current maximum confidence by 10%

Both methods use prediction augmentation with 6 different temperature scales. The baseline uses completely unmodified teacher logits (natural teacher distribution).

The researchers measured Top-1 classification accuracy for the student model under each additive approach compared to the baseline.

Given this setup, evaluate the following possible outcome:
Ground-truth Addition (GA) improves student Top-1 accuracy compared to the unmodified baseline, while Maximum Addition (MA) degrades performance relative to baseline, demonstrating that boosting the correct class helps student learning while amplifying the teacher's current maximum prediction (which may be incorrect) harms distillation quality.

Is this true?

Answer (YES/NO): NO